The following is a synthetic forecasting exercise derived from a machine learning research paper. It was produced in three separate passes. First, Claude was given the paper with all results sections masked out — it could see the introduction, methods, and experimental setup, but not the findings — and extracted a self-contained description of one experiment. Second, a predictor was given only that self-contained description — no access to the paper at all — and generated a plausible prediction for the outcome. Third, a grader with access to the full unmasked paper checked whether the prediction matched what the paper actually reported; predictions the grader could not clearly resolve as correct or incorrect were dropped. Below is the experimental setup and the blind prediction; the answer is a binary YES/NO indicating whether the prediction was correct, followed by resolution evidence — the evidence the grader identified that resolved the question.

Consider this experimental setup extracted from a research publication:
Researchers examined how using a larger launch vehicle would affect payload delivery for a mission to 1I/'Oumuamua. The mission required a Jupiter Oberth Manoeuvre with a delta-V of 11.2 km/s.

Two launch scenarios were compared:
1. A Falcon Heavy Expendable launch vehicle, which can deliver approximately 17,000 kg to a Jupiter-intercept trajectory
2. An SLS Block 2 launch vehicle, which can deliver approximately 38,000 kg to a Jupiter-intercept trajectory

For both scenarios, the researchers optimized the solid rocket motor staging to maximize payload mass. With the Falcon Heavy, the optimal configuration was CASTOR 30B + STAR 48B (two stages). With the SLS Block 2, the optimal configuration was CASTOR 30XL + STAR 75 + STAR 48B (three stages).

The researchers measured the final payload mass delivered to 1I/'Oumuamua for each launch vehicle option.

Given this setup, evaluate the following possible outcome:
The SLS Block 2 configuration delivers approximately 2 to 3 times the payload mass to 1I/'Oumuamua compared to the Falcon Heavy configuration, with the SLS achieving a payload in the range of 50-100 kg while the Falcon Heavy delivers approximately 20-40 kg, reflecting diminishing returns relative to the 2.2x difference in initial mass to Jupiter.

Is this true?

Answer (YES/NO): NO